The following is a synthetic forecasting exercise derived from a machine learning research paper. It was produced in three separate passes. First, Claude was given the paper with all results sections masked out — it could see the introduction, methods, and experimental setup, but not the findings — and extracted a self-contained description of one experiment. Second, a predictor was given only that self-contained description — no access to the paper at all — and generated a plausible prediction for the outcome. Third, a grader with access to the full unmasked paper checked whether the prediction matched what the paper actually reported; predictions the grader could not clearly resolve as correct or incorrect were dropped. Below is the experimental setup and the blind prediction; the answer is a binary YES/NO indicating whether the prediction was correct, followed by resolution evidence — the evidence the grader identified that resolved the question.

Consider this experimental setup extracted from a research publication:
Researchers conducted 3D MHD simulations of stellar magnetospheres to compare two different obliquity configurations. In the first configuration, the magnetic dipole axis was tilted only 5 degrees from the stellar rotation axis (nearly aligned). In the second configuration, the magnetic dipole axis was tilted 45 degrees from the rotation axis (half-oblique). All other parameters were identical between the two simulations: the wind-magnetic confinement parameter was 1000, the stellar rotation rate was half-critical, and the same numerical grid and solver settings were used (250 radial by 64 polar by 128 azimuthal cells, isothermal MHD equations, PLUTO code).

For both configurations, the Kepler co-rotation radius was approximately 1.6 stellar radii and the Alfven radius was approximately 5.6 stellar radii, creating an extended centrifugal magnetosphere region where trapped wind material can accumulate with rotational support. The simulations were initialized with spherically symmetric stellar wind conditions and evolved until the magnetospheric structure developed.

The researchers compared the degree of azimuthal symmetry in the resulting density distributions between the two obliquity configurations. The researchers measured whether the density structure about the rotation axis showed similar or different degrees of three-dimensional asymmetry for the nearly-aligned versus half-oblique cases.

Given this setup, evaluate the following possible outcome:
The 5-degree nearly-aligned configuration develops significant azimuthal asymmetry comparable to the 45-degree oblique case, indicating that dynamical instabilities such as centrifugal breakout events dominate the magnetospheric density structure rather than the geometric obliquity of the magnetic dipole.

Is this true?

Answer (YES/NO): NO